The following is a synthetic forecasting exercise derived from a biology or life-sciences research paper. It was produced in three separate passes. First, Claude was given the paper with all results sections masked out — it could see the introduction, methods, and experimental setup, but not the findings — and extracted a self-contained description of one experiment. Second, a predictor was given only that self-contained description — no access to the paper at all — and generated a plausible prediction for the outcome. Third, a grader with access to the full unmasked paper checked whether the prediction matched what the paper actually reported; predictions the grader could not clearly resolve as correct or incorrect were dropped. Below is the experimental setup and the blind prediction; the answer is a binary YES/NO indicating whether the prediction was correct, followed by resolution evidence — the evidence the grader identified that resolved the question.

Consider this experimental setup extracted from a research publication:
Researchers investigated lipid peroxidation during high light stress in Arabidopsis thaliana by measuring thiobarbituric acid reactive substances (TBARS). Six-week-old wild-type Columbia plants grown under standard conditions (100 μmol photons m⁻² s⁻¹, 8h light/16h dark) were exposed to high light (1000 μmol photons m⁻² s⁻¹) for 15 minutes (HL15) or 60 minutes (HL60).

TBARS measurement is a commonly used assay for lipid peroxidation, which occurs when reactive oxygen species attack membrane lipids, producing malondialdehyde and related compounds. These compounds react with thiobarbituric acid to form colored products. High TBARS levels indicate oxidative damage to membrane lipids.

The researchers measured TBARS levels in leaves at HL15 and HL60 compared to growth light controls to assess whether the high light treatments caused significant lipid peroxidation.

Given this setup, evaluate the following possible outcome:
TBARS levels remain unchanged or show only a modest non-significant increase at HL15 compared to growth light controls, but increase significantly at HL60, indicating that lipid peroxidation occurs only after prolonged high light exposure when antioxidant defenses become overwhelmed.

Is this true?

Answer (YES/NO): NO